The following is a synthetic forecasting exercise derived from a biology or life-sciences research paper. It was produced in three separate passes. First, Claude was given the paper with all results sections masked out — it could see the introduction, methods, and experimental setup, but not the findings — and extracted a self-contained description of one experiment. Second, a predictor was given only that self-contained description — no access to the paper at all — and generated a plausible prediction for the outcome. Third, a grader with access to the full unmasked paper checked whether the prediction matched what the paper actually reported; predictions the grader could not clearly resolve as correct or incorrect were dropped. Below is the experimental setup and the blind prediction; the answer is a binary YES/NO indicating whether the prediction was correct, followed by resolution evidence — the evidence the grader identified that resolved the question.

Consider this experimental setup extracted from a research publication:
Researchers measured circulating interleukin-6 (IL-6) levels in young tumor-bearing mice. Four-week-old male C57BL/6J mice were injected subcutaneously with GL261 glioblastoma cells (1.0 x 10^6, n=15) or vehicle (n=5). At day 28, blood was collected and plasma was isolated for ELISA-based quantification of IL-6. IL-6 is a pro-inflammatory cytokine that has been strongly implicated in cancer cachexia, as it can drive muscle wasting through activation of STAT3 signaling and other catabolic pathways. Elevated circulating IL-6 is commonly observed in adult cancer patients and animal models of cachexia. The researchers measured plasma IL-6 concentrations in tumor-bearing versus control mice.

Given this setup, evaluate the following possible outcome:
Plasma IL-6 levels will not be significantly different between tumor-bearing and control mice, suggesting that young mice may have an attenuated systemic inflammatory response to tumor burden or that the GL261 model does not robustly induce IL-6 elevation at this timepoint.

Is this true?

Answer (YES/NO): NO